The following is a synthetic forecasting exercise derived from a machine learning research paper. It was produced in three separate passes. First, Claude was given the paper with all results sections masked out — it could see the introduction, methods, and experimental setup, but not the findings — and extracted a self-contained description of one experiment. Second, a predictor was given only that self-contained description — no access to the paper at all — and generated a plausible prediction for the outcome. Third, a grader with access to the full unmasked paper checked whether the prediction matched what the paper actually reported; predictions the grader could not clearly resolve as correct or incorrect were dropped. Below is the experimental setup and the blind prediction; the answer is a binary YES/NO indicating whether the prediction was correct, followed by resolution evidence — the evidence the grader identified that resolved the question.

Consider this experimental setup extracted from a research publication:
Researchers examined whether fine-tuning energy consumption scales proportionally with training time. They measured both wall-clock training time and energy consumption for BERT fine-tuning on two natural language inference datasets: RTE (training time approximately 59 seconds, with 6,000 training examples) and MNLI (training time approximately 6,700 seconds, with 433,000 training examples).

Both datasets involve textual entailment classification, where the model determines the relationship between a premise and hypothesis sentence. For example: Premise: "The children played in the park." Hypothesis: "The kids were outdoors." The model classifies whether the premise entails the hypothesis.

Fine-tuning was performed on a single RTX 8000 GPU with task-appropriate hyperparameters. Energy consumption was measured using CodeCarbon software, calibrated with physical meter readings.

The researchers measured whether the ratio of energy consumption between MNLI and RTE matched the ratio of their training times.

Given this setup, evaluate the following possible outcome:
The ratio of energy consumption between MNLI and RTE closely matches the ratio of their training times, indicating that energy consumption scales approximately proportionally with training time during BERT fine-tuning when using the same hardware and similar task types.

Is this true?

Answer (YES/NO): YES